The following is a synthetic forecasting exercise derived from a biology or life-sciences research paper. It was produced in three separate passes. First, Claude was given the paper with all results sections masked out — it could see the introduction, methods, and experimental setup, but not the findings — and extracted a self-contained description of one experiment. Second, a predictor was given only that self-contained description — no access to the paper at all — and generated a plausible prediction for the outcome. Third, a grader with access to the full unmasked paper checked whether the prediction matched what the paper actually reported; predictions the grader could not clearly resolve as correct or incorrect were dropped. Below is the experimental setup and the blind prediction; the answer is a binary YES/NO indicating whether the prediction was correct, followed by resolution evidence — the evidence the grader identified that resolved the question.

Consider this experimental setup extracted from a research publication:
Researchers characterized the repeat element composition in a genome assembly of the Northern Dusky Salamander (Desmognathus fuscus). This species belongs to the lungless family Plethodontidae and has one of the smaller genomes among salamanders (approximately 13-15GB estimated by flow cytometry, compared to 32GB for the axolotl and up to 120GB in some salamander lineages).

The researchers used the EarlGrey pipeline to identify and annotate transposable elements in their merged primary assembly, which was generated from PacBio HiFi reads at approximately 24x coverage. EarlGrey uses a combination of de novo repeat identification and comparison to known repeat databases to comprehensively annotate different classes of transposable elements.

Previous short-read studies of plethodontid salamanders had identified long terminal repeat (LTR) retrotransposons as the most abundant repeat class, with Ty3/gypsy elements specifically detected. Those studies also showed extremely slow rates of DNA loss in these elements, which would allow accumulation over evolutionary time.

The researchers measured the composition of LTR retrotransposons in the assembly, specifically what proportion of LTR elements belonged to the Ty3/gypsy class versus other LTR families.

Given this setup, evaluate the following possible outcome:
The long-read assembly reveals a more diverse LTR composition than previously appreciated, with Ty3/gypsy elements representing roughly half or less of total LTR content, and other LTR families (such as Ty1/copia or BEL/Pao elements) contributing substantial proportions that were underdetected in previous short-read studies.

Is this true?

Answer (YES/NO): NO